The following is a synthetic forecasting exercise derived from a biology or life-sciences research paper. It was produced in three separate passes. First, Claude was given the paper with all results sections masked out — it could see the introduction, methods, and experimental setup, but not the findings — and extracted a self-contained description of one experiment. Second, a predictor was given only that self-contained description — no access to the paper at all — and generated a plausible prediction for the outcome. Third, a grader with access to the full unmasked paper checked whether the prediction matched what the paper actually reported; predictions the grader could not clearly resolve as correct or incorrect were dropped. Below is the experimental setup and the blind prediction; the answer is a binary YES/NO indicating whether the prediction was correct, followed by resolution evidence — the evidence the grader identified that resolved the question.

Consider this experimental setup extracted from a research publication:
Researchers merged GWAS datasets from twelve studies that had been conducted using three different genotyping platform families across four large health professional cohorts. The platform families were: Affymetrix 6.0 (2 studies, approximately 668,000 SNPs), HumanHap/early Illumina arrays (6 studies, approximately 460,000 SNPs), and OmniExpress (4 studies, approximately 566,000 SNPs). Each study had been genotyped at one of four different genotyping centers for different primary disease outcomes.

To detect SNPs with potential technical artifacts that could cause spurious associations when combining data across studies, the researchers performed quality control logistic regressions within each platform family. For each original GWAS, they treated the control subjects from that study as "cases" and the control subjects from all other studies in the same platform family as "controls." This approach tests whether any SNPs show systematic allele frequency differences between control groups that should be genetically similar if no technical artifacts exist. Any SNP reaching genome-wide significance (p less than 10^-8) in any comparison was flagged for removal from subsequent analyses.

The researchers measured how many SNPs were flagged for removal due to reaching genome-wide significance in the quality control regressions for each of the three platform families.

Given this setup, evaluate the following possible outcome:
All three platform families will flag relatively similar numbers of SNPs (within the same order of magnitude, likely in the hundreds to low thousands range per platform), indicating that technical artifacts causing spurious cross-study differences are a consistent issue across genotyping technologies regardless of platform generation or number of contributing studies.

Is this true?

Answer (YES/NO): NO